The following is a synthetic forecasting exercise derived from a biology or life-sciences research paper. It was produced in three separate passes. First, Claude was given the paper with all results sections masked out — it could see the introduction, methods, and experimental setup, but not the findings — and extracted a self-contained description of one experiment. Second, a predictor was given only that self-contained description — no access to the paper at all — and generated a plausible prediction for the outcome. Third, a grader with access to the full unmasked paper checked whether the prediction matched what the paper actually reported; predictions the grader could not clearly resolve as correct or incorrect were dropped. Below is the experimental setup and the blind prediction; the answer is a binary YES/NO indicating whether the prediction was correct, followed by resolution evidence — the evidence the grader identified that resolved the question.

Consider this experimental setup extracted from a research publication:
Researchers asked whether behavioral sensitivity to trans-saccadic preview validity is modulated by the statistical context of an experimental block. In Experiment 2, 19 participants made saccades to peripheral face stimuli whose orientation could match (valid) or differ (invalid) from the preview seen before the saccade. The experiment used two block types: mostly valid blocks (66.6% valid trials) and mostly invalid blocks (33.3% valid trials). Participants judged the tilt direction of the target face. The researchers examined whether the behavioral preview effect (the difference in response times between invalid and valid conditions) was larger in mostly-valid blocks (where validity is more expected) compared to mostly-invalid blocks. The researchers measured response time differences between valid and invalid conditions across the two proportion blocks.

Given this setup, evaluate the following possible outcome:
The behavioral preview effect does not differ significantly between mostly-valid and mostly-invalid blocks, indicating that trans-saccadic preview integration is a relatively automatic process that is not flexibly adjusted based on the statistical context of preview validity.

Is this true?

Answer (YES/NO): NO